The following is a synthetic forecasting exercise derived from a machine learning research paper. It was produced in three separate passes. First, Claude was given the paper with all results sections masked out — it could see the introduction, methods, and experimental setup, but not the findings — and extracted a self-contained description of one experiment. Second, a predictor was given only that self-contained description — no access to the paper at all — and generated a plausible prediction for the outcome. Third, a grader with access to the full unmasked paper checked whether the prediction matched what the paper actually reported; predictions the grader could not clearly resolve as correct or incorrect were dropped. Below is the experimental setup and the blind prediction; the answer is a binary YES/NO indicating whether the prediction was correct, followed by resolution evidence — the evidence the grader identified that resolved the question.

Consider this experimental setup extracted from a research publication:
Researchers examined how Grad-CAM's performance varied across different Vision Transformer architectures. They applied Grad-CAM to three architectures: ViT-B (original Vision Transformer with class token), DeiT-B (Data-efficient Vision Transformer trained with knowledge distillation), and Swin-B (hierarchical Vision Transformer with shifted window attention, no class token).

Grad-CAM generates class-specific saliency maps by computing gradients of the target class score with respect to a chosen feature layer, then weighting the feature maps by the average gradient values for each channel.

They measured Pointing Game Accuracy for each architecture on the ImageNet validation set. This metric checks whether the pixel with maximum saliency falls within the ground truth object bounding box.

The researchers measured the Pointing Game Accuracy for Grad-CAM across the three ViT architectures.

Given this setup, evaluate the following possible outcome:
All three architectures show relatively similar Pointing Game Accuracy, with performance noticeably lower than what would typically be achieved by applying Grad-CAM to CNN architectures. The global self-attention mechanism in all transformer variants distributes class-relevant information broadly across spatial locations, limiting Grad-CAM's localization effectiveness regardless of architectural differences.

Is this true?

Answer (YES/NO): NO